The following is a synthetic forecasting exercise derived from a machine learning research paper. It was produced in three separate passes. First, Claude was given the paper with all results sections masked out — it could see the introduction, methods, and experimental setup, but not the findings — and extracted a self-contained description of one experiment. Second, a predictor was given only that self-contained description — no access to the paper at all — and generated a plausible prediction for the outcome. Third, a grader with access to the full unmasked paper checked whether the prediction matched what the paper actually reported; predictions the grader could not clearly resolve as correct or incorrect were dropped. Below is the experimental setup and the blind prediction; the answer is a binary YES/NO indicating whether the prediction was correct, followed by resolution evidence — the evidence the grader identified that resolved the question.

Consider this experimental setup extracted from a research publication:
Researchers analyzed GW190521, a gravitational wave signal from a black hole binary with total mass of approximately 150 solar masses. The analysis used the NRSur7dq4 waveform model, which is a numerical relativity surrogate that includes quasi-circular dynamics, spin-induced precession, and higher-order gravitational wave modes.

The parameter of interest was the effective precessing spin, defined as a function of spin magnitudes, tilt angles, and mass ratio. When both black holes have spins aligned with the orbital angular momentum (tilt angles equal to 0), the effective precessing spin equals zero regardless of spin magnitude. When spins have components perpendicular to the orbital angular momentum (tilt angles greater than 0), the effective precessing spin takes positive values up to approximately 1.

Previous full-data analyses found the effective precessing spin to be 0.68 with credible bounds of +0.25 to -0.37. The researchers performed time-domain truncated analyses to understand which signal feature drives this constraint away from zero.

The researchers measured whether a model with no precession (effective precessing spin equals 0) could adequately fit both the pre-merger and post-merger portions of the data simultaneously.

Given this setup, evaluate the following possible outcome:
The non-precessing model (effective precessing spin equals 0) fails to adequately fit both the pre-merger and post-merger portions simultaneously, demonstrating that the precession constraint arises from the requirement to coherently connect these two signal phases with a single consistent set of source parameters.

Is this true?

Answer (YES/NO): YES